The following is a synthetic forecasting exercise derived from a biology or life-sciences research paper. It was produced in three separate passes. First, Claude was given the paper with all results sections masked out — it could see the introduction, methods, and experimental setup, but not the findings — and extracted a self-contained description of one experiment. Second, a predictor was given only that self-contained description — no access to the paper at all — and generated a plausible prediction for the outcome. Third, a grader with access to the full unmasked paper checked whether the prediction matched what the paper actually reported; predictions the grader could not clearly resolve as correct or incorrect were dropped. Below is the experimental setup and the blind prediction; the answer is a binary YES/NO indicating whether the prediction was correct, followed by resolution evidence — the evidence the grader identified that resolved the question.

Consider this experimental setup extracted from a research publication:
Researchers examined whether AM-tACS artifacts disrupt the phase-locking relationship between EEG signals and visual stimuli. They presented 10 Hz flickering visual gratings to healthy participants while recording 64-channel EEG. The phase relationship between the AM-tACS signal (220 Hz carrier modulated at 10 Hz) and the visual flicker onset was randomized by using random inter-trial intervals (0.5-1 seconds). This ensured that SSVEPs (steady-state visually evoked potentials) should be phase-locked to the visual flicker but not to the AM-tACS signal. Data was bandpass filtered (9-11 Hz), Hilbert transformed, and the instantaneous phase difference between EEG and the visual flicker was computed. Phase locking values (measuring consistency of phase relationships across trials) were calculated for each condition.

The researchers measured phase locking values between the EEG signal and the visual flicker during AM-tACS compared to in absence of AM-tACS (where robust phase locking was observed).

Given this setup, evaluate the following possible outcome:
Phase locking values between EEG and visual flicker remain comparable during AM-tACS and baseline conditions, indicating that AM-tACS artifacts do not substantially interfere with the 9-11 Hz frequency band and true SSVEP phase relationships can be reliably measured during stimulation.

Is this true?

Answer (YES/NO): NO